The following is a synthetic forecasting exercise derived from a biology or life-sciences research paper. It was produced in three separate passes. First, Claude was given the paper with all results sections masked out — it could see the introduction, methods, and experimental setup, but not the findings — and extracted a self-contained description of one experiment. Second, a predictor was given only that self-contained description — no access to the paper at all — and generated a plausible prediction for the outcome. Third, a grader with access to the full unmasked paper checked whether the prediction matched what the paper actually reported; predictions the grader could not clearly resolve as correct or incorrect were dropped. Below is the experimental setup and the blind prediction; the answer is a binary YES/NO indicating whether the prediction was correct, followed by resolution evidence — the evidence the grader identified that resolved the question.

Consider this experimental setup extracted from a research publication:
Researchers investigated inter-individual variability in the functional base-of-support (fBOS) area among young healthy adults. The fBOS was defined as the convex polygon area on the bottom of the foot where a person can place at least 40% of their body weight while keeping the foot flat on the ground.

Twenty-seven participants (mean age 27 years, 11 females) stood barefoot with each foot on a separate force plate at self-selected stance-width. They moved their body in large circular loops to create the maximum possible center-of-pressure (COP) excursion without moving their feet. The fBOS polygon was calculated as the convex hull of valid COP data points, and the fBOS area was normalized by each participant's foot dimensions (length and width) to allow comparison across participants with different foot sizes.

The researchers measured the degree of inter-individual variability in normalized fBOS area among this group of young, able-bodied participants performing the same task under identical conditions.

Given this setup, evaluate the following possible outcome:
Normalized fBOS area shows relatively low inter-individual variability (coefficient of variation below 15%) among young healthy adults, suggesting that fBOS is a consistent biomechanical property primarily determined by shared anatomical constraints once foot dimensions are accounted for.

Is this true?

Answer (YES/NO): NO